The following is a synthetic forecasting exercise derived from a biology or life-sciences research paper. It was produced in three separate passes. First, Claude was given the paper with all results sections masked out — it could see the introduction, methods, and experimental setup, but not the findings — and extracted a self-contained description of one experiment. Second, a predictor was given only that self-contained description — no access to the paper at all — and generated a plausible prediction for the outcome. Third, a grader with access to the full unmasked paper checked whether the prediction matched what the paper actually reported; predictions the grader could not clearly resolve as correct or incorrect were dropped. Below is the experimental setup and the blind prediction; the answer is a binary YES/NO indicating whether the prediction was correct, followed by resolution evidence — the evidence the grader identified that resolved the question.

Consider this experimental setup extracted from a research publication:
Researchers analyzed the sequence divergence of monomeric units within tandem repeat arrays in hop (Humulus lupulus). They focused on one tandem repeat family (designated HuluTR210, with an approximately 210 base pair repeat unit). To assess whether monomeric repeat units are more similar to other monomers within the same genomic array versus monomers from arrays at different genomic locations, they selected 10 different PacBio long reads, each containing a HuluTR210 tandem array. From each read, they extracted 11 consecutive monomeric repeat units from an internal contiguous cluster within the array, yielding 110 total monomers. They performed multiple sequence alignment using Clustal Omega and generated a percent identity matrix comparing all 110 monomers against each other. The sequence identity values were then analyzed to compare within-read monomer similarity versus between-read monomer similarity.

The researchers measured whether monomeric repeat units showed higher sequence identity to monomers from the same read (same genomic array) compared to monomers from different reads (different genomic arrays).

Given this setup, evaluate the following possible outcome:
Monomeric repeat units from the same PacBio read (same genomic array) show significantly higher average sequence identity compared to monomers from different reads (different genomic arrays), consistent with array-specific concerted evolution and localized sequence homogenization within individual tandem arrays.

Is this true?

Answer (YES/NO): YES